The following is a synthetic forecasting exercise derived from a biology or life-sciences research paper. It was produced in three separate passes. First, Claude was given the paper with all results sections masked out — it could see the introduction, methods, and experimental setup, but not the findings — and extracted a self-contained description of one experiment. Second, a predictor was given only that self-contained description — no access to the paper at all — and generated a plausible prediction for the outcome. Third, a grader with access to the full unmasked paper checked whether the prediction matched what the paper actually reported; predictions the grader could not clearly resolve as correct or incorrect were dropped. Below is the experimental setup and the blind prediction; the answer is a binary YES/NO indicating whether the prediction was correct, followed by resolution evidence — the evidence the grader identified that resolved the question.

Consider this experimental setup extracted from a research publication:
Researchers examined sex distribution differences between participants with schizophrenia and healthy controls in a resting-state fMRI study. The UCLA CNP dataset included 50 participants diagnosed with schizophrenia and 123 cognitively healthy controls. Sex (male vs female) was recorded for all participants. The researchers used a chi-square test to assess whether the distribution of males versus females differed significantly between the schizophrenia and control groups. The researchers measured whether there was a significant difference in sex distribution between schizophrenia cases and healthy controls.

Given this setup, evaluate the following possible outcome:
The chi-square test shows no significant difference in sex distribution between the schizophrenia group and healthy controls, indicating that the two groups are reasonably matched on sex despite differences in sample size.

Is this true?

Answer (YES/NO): NO